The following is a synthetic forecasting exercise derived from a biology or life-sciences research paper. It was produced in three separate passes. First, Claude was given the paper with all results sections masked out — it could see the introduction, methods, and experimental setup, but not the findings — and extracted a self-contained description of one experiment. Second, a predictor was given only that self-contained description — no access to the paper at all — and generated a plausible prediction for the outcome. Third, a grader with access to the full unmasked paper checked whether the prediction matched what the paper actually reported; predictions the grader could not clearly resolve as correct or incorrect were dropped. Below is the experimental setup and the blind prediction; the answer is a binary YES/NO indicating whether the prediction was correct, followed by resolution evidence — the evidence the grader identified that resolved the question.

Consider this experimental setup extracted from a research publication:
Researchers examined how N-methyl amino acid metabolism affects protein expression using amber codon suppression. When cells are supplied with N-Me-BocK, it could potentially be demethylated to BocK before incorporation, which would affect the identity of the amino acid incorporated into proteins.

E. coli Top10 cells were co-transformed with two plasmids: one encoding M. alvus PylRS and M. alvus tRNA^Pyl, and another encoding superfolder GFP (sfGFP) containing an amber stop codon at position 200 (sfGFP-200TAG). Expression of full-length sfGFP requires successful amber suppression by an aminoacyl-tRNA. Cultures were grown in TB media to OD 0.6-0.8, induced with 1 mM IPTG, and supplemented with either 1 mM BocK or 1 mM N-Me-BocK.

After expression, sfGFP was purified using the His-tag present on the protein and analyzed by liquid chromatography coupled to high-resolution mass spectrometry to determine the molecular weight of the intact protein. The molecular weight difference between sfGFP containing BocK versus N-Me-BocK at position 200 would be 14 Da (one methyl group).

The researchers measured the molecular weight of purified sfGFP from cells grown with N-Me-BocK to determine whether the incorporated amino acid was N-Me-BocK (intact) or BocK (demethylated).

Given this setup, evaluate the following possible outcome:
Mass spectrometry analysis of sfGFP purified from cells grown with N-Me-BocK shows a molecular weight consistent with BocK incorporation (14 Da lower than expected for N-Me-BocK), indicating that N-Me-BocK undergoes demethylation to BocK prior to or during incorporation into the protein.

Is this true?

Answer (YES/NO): YES